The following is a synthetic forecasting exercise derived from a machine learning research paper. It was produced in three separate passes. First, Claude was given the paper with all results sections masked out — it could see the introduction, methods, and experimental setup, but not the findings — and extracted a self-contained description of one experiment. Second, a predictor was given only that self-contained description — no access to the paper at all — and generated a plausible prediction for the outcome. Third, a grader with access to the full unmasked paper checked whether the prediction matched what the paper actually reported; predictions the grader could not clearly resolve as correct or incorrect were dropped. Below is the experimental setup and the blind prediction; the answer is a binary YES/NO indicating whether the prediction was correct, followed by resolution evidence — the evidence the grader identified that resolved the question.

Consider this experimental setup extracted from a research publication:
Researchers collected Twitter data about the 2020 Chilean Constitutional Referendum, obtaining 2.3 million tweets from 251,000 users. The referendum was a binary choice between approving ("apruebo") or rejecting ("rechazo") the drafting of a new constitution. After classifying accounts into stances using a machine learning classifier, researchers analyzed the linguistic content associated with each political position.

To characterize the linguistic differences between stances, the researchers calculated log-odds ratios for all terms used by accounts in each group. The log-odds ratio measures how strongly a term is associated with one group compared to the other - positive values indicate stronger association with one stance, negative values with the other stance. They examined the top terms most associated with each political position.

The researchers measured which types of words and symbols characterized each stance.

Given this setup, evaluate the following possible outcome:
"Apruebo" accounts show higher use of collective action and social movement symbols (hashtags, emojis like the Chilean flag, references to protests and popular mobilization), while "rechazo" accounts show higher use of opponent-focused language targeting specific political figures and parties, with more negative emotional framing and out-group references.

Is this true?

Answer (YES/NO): NO